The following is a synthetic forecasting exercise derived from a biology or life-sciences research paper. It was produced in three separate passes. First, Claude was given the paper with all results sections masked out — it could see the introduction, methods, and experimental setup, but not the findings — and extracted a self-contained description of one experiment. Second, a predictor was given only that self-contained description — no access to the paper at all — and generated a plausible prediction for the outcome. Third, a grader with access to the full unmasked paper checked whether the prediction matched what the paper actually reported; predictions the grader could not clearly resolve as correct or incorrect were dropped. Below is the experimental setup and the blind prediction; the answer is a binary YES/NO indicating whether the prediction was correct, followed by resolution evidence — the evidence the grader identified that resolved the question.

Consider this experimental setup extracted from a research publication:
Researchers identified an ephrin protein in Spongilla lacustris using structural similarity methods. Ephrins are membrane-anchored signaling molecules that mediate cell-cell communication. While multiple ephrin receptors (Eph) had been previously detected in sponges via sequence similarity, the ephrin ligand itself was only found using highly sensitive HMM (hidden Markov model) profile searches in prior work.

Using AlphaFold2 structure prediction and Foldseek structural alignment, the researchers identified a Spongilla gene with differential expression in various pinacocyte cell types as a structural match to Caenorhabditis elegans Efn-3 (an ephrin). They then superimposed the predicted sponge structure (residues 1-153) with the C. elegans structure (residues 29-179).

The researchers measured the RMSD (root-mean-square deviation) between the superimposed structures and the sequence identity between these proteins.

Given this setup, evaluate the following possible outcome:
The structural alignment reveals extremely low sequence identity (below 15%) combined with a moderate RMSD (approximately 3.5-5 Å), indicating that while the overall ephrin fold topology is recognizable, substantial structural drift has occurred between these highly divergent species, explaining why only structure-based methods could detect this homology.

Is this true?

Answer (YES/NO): NO